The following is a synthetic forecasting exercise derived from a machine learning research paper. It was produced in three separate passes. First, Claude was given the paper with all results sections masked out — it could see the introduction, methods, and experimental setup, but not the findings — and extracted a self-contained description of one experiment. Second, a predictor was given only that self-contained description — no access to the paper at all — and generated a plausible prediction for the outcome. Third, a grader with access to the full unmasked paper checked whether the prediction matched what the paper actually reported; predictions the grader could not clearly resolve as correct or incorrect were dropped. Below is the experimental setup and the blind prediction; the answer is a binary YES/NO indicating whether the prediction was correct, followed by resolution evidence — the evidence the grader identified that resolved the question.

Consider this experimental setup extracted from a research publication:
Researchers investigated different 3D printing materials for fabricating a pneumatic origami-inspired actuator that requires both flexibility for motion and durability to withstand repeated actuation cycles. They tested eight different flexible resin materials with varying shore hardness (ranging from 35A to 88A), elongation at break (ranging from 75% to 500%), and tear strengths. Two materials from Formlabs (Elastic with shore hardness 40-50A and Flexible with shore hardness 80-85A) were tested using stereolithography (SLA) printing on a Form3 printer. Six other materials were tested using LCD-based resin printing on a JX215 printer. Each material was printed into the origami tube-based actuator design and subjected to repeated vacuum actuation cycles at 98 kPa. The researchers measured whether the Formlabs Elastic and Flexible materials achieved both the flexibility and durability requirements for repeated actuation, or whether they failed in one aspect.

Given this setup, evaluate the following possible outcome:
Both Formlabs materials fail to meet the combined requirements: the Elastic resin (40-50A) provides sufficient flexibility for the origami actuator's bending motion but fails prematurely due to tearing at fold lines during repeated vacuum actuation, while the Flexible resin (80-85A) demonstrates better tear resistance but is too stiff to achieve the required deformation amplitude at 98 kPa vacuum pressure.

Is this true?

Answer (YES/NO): NO